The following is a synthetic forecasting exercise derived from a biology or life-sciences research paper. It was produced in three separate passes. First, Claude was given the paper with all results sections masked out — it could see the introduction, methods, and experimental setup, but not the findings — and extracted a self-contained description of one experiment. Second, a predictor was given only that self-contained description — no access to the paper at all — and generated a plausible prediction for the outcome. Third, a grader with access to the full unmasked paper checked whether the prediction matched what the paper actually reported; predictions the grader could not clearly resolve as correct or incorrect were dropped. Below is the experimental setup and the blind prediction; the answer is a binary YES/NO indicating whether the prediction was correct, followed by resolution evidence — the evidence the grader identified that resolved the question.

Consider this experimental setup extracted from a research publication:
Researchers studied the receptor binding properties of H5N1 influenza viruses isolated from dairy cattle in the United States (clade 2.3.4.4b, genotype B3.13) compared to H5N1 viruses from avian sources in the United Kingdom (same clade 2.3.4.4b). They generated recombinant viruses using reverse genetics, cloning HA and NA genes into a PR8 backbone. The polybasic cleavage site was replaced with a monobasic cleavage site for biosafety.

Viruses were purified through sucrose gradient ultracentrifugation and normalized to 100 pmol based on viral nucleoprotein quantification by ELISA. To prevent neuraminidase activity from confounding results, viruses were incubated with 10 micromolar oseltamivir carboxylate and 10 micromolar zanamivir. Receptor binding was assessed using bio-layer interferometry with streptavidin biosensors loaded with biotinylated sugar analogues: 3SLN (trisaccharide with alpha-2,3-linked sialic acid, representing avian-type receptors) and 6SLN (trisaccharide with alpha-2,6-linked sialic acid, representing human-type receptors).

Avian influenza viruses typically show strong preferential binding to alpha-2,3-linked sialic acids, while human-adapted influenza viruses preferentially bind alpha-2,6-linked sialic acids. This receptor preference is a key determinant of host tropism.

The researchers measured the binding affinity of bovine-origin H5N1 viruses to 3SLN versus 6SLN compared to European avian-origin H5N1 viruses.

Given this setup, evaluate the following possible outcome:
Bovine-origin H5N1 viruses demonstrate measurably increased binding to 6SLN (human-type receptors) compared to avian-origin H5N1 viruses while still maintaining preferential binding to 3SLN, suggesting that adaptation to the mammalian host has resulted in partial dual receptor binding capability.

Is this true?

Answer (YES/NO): NO